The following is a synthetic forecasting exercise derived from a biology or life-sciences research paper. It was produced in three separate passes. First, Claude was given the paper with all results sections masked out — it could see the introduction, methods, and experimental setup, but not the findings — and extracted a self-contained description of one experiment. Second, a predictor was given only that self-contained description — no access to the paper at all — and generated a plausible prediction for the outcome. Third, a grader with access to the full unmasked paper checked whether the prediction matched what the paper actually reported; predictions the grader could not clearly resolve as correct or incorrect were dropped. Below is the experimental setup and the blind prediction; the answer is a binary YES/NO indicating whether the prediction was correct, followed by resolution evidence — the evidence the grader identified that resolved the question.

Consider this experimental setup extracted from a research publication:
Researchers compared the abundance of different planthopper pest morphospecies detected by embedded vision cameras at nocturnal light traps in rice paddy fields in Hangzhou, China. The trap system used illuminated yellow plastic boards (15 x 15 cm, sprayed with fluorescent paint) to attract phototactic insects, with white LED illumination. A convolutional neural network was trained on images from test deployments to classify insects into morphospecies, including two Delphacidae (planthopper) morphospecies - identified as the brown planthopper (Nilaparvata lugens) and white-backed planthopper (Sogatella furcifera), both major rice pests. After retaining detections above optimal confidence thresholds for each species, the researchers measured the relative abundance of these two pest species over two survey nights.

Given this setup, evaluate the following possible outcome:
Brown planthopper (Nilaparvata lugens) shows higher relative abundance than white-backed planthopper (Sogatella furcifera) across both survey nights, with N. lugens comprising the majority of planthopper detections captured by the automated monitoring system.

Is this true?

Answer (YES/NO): YES